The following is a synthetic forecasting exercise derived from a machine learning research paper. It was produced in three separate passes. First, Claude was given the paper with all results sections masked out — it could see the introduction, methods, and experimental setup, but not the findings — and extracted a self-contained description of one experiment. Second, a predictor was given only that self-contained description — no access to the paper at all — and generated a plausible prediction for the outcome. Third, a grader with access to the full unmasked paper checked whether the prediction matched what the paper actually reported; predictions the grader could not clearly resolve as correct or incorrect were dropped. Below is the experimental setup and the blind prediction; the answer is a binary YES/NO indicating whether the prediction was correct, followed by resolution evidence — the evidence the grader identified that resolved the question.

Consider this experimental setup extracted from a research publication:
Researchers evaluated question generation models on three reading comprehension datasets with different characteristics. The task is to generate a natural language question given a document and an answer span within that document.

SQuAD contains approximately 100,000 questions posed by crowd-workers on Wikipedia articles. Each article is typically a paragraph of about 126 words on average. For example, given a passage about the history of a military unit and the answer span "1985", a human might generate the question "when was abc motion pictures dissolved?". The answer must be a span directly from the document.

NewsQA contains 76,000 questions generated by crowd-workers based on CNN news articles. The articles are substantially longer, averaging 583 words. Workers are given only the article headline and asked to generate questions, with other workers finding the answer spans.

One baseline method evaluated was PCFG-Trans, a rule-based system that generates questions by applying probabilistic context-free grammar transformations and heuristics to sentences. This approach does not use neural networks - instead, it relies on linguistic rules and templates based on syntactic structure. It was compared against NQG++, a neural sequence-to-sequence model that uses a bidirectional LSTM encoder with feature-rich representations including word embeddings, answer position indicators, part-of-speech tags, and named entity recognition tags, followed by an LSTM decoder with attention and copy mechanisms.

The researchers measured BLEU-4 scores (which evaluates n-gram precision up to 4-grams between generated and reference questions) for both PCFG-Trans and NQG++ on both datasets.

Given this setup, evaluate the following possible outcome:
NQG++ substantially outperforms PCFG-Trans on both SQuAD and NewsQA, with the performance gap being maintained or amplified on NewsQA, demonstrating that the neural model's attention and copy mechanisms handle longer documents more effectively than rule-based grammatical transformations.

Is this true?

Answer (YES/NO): YES